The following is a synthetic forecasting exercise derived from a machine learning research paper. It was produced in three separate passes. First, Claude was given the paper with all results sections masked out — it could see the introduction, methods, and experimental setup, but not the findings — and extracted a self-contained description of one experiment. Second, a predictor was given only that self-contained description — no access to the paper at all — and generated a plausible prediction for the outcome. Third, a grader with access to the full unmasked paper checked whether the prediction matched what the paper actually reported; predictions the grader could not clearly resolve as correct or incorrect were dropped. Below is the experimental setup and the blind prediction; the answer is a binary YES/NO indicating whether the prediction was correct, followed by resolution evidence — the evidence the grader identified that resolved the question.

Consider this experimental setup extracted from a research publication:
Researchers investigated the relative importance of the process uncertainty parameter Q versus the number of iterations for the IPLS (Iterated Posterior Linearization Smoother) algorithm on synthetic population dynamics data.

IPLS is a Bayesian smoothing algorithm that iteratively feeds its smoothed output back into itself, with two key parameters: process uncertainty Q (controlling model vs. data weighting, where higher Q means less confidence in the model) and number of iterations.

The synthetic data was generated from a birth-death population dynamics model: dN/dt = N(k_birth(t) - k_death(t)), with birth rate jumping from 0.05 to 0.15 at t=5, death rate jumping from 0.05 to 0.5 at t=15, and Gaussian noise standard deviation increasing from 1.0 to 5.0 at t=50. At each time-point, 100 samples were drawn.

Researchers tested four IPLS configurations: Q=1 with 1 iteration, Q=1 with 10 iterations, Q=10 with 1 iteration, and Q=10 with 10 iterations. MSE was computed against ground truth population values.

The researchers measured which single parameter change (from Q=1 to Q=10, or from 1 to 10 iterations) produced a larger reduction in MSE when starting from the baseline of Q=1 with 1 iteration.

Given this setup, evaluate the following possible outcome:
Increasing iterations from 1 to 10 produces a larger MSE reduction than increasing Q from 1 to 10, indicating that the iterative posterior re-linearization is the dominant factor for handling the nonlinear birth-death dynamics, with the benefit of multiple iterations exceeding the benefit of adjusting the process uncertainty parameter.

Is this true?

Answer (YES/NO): NO